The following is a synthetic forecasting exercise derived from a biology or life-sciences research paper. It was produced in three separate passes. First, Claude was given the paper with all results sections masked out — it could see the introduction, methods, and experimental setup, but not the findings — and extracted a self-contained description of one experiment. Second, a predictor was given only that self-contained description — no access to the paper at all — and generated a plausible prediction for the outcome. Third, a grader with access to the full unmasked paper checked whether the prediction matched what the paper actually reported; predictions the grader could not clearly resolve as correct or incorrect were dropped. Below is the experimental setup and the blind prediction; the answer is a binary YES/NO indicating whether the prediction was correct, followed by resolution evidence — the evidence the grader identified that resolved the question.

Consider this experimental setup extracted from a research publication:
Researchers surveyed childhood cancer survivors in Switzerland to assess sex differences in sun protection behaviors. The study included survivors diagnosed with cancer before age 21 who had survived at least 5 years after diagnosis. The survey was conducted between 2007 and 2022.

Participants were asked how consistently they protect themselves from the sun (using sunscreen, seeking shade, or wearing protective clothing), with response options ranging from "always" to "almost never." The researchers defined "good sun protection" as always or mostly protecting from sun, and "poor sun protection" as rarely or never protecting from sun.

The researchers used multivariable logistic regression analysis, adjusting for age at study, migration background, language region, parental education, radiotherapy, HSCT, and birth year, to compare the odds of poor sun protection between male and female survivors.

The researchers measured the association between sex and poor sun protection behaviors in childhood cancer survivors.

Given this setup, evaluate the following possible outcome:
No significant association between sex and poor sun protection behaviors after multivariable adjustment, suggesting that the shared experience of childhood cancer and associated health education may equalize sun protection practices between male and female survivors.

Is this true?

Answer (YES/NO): NO